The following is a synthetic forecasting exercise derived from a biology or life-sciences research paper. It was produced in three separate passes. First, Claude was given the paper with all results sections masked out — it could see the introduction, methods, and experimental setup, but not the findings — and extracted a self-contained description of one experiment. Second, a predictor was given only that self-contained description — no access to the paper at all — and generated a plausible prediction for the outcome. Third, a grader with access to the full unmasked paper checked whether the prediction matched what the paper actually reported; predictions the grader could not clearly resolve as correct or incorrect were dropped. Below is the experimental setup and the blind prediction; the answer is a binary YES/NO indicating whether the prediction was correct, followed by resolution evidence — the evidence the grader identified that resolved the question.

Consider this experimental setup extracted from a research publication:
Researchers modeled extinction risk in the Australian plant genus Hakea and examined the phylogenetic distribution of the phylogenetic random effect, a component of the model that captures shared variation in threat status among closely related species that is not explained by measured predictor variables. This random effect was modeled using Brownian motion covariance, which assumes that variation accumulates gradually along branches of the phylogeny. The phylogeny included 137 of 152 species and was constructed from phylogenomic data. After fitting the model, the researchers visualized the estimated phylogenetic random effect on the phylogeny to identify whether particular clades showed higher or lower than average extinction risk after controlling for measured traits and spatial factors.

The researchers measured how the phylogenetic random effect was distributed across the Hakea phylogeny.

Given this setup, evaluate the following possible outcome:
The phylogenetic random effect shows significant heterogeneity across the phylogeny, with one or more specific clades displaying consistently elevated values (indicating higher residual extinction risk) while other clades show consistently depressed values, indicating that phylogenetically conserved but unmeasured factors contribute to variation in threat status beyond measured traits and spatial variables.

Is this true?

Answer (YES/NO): YES